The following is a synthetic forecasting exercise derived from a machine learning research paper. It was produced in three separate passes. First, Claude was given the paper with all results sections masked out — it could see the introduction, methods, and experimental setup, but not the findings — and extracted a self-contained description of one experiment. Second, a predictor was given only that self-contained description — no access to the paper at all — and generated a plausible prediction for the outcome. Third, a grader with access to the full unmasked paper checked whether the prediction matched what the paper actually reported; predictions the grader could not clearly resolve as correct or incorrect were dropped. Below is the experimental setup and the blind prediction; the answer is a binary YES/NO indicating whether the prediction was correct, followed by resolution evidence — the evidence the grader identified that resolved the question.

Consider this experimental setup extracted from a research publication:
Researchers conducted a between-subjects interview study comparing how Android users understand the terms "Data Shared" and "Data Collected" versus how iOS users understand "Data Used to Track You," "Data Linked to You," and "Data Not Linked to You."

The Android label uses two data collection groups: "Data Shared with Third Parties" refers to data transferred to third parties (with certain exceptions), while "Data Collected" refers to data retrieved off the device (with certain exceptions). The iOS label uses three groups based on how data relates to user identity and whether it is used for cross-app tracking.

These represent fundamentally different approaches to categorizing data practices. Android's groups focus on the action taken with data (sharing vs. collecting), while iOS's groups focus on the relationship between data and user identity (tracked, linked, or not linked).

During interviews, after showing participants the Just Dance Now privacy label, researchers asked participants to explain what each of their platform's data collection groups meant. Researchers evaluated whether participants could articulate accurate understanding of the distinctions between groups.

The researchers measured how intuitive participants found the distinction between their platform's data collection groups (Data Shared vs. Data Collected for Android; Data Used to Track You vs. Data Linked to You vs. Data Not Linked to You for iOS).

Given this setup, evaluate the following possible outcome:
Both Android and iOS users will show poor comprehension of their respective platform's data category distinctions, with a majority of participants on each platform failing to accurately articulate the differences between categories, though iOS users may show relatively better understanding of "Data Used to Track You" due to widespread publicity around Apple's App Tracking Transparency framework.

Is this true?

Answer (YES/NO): NO